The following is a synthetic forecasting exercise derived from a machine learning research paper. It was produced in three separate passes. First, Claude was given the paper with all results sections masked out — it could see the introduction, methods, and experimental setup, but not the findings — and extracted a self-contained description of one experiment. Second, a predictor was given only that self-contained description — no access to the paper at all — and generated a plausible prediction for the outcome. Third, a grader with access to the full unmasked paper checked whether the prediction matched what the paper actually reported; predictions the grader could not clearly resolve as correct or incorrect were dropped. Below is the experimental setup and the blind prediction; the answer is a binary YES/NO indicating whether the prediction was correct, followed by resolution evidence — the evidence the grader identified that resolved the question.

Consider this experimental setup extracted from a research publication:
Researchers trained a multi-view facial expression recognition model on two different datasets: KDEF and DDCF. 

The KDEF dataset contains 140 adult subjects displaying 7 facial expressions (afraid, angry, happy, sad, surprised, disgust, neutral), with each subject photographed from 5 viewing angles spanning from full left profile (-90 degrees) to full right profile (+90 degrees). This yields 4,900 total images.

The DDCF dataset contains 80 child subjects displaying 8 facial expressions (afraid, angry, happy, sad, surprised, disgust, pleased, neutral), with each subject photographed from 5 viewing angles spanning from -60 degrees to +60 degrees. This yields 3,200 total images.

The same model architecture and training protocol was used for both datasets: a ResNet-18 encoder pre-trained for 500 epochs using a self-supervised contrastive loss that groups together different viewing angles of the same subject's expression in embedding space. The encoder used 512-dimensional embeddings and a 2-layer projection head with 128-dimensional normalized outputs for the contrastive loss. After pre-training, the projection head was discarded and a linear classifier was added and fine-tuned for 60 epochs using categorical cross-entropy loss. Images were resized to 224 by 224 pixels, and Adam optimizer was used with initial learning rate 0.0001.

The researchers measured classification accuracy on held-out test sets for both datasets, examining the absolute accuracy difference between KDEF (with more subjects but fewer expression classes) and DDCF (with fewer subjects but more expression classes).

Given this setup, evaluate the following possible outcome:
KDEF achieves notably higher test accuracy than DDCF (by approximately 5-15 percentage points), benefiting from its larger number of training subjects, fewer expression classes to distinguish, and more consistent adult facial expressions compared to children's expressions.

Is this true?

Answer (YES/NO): NO